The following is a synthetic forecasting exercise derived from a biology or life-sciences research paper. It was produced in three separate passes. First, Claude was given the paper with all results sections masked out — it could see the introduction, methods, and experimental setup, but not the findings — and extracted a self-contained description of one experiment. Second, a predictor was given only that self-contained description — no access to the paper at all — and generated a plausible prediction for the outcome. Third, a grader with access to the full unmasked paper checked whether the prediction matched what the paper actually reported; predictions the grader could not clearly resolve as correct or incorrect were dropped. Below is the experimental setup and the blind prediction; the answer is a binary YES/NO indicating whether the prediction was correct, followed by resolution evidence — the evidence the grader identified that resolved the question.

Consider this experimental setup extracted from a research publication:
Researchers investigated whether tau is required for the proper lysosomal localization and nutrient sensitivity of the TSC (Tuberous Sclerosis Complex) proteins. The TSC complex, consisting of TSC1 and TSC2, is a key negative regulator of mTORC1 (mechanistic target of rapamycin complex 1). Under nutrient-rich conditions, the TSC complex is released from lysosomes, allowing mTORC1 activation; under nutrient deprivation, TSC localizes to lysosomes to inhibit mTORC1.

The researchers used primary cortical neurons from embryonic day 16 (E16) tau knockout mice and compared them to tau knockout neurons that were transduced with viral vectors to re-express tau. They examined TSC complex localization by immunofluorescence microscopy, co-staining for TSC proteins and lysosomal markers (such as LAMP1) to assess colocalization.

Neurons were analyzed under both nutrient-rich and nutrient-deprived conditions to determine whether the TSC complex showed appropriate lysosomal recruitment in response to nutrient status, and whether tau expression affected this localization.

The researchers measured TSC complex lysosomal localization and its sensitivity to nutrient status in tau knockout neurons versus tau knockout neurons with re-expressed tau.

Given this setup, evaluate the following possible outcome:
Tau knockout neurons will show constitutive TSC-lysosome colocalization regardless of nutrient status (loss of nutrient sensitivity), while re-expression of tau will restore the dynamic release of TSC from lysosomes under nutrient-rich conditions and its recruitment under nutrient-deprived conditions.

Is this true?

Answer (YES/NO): NO